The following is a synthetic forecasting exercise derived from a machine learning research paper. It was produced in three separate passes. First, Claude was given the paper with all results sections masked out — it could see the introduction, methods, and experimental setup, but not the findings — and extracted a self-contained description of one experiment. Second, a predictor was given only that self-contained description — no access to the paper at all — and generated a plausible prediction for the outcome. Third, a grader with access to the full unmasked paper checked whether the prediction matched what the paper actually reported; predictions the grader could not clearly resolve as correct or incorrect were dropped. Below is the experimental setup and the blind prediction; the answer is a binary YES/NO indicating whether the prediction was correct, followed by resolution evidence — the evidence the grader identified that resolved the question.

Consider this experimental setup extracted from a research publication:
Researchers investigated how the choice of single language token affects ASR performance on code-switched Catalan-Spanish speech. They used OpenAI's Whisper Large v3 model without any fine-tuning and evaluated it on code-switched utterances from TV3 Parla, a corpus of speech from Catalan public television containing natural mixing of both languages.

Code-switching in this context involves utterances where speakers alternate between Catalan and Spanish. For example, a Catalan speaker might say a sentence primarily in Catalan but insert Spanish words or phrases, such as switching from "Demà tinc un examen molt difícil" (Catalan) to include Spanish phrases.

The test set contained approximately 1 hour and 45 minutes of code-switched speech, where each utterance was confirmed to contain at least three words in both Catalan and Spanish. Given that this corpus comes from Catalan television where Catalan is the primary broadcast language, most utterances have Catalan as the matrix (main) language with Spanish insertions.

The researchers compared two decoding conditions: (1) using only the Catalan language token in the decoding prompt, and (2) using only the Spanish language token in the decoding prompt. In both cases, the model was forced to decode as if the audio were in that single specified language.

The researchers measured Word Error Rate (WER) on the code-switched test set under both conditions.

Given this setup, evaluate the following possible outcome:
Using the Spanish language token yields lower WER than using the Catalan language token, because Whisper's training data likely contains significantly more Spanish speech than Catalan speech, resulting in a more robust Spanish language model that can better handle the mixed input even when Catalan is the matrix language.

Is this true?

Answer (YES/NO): NO